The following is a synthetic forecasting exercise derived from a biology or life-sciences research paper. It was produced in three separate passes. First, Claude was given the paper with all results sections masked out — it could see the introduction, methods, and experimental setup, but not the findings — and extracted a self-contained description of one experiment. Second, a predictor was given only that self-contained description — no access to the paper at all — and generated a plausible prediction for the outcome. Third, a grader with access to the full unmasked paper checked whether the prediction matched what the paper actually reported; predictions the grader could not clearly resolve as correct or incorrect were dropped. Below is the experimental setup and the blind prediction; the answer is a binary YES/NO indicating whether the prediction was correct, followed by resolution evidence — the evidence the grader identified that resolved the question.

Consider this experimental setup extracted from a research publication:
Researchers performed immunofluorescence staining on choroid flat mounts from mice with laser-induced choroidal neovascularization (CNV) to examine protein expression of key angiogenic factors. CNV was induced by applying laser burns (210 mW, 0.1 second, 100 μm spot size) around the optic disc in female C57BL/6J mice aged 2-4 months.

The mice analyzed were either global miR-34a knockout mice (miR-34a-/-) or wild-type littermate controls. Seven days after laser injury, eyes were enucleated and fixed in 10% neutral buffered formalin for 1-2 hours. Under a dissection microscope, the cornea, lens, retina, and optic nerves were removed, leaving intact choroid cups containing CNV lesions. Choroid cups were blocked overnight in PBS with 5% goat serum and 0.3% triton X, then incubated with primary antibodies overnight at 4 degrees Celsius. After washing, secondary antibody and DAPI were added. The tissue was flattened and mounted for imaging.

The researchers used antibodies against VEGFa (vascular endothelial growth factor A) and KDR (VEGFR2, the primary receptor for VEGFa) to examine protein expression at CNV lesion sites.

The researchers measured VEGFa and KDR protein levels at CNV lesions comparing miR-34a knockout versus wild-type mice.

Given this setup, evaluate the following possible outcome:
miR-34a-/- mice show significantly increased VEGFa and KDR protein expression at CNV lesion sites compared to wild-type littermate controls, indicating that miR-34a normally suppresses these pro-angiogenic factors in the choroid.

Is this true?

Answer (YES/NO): NO